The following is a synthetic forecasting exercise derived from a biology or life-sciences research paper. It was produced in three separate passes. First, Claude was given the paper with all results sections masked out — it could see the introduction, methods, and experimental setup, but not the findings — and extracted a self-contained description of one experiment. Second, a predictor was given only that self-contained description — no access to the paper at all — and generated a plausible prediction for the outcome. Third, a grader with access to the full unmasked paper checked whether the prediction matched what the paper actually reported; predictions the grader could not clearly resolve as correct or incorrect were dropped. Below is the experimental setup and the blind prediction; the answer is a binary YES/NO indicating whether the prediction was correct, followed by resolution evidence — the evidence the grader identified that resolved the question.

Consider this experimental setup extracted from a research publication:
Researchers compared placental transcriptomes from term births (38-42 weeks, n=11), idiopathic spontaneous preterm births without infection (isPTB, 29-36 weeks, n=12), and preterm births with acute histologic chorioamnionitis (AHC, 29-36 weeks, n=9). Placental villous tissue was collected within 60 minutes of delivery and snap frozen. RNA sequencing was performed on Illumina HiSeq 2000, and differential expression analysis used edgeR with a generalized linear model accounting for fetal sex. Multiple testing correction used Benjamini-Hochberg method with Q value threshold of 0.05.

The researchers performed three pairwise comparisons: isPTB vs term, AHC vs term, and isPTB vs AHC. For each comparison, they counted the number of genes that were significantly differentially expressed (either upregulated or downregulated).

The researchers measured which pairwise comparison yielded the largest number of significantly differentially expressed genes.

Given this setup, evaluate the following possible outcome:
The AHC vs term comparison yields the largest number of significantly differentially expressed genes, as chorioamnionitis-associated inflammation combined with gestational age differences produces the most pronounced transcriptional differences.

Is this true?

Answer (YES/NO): NO